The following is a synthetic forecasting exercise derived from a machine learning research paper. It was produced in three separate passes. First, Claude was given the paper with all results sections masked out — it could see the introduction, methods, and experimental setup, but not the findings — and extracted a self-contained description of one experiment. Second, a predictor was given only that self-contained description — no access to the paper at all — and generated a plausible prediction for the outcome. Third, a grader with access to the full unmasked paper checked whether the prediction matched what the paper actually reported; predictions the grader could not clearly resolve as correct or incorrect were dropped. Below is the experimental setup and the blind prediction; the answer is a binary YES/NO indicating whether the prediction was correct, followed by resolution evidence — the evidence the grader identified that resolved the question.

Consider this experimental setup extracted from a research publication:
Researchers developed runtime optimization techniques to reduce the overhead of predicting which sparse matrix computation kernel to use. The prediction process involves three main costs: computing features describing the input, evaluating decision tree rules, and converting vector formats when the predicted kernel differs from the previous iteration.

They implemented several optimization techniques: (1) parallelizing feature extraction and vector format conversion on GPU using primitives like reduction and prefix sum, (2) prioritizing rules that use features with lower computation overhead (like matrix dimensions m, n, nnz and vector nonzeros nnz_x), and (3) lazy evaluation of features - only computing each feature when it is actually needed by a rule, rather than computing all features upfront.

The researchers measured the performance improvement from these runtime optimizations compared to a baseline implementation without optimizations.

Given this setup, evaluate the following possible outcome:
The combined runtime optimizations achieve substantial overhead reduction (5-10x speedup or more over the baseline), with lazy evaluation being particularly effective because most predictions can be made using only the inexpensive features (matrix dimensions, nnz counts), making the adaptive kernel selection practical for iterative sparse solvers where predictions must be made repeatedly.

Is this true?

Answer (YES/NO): NO